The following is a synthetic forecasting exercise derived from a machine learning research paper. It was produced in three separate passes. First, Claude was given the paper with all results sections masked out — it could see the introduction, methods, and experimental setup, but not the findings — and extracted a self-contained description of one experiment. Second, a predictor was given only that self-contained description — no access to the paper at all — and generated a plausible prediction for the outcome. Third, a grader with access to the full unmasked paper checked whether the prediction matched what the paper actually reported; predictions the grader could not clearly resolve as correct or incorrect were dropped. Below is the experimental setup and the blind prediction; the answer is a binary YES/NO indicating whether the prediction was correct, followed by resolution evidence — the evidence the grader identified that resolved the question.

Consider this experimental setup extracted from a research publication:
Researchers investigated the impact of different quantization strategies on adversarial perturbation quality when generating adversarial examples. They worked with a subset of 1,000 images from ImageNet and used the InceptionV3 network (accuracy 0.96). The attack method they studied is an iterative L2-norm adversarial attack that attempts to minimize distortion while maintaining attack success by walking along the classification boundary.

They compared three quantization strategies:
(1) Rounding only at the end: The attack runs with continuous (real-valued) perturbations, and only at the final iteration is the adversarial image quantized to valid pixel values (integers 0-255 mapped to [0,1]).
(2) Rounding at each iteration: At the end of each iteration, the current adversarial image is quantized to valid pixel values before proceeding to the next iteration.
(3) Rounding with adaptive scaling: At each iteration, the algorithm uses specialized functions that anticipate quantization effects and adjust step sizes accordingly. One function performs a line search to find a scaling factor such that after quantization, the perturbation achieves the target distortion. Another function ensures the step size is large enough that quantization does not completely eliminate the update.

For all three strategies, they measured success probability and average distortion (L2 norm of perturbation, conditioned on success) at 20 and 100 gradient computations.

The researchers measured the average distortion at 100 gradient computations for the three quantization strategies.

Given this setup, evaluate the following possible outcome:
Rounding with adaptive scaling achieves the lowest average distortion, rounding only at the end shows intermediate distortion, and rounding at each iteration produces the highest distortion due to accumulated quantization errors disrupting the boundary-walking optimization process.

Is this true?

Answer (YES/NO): NO